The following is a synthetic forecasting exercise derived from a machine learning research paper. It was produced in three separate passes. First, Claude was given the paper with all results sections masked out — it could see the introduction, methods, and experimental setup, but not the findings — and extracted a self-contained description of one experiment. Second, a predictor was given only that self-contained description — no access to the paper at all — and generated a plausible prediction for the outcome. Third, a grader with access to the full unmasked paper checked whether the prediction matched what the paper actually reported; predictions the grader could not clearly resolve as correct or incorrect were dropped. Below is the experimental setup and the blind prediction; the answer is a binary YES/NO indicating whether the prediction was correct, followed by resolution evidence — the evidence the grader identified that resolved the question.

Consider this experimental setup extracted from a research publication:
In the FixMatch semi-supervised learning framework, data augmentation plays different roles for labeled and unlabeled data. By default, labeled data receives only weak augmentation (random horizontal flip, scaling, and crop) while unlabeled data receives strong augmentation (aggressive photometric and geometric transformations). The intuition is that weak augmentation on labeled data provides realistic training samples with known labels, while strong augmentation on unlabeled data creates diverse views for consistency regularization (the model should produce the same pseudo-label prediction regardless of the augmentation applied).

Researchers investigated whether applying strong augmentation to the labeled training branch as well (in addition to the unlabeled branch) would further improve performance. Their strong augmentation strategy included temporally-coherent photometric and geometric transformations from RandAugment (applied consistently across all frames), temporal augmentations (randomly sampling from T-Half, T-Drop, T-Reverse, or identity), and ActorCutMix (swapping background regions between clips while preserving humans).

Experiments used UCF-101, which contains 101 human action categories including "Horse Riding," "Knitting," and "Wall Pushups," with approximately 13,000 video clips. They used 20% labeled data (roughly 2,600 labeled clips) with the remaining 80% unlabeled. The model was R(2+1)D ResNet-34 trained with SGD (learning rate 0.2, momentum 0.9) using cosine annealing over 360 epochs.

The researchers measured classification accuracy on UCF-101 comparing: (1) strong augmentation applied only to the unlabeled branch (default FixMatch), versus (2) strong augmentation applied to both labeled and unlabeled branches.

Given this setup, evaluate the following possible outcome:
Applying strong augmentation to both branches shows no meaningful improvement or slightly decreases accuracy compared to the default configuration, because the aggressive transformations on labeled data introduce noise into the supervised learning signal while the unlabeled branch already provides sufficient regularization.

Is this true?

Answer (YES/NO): YES